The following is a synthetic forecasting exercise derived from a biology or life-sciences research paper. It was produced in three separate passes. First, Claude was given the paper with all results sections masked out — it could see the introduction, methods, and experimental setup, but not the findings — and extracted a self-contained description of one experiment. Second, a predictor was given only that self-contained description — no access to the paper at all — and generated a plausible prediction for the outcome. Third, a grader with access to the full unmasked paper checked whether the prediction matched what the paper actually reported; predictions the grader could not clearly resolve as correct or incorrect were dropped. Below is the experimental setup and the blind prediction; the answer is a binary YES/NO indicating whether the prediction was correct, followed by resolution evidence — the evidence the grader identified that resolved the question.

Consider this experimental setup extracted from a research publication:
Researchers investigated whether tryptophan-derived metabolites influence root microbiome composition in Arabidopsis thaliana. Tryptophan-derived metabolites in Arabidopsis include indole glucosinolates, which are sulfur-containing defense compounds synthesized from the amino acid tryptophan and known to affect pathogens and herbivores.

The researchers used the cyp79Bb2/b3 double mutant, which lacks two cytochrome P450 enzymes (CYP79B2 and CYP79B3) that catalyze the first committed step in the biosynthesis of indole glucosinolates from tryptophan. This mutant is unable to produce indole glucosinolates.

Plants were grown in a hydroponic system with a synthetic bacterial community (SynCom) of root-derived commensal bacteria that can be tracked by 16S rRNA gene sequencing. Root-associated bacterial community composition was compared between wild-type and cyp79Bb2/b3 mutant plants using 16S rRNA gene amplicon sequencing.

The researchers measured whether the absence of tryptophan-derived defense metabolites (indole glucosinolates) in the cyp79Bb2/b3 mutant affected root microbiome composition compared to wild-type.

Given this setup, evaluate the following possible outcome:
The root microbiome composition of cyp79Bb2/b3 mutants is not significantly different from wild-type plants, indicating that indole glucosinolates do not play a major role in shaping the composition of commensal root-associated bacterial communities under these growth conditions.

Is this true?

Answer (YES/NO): YES